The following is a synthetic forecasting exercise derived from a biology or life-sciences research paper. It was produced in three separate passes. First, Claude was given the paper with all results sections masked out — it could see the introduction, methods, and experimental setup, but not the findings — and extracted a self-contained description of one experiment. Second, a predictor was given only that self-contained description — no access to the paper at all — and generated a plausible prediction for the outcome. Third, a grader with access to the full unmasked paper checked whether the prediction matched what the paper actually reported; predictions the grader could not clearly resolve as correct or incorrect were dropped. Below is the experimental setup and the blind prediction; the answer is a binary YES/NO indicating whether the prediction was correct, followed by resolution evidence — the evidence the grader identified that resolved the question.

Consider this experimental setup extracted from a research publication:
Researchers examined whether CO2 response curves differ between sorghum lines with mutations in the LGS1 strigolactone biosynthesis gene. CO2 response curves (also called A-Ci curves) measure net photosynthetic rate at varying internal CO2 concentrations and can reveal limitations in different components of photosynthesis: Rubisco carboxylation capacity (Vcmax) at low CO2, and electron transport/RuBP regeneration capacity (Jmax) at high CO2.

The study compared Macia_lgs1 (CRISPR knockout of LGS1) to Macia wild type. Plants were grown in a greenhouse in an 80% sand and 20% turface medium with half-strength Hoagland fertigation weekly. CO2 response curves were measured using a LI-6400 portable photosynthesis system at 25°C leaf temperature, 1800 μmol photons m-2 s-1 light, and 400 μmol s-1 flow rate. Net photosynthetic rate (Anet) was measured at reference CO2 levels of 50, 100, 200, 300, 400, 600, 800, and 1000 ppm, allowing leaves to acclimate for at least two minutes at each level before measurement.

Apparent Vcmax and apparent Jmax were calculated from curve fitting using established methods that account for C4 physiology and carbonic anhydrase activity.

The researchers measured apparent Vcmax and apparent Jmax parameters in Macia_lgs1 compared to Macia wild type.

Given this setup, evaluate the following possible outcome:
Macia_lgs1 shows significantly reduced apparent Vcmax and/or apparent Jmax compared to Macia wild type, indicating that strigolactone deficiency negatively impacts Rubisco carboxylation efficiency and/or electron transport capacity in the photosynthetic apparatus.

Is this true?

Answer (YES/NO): YES